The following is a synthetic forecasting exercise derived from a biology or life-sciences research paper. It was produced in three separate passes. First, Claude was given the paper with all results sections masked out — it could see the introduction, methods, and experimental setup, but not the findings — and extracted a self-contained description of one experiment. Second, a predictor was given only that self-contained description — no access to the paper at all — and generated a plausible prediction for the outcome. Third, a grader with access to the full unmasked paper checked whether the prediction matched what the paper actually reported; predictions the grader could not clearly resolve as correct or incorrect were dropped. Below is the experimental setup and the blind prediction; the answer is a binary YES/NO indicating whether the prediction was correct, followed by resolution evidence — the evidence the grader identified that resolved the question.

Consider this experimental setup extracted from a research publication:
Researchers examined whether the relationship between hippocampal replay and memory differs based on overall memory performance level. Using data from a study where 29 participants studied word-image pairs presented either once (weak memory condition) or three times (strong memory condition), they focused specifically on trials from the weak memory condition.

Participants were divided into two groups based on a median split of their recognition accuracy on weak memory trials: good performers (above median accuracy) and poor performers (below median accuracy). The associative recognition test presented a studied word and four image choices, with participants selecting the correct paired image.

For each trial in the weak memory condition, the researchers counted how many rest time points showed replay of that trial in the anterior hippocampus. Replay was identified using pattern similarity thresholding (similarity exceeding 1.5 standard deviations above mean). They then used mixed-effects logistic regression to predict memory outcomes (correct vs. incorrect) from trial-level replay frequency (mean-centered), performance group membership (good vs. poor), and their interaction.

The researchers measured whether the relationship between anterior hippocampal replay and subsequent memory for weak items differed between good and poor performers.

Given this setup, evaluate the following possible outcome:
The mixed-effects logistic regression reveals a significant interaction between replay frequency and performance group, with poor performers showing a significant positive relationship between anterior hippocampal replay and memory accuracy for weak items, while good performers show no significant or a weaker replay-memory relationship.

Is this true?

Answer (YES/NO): YES